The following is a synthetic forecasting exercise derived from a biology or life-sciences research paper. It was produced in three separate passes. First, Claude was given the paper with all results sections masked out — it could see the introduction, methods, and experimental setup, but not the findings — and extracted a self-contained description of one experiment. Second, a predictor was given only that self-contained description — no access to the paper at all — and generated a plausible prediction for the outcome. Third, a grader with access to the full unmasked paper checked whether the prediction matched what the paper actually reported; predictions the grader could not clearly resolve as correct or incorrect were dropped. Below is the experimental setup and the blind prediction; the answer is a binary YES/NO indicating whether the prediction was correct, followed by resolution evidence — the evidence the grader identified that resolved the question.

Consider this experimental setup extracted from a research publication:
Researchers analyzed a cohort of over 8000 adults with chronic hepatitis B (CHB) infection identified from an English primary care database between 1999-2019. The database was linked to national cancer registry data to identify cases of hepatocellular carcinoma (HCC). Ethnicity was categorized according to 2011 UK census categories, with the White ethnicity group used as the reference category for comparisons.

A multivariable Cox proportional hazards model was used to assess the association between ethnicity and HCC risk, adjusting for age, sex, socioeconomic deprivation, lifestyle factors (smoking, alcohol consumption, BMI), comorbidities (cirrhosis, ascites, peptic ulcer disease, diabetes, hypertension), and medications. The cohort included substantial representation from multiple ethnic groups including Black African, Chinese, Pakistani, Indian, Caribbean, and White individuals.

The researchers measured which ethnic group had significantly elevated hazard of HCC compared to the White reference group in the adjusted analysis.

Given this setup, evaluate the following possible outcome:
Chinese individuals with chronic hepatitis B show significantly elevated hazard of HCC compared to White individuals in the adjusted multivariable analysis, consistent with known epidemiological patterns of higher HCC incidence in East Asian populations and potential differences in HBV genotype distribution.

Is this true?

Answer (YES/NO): NO